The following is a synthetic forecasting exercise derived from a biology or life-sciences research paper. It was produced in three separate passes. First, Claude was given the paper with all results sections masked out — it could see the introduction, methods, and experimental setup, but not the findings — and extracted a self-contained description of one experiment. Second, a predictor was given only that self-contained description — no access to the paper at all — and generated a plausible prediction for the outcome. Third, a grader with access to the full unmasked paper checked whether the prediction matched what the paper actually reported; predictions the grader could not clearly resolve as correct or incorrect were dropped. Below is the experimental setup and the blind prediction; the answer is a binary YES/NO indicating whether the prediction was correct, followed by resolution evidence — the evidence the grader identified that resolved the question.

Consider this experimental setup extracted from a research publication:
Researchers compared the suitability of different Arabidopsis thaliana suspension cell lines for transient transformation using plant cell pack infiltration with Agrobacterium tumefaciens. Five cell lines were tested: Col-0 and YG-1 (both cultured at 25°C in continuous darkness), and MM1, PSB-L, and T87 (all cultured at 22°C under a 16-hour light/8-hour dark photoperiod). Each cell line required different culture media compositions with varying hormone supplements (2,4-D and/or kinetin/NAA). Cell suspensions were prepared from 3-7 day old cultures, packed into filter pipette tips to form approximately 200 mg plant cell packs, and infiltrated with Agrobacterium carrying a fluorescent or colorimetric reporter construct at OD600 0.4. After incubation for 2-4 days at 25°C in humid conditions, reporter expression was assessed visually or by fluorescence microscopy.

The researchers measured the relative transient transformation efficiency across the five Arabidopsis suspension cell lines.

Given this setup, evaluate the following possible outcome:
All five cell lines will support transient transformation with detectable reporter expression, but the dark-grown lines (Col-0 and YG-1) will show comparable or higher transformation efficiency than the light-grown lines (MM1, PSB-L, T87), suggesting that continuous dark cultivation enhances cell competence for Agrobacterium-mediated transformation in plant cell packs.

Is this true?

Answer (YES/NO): NO